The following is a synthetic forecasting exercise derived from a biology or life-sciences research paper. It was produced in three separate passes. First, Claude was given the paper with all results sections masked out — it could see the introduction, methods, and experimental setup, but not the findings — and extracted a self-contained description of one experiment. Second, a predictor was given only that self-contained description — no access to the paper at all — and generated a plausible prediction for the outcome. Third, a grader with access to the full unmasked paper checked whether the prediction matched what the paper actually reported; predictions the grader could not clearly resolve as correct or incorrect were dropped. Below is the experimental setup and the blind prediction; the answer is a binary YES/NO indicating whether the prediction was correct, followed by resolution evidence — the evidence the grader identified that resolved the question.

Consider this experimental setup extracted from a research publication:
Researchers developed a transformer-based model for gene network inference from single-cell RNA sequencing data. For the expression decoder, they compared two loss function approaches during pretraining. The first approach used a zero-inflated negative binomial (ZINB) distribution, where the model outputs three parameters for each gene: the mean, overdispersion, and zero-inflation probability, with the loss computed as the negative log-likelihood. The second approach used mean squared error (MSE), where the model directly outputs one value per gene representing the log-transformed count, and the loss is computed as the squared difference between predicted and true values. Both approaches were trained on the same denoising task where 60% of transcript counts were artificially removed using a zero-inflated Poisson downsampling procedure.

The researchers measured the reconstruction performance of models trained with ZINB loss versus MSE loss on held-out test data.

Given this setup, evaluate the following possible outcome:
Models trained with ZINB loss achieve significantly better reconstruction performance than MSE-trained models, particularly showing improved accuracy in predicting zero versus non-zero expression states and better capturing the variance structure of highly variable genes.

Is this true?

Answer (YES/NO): NO